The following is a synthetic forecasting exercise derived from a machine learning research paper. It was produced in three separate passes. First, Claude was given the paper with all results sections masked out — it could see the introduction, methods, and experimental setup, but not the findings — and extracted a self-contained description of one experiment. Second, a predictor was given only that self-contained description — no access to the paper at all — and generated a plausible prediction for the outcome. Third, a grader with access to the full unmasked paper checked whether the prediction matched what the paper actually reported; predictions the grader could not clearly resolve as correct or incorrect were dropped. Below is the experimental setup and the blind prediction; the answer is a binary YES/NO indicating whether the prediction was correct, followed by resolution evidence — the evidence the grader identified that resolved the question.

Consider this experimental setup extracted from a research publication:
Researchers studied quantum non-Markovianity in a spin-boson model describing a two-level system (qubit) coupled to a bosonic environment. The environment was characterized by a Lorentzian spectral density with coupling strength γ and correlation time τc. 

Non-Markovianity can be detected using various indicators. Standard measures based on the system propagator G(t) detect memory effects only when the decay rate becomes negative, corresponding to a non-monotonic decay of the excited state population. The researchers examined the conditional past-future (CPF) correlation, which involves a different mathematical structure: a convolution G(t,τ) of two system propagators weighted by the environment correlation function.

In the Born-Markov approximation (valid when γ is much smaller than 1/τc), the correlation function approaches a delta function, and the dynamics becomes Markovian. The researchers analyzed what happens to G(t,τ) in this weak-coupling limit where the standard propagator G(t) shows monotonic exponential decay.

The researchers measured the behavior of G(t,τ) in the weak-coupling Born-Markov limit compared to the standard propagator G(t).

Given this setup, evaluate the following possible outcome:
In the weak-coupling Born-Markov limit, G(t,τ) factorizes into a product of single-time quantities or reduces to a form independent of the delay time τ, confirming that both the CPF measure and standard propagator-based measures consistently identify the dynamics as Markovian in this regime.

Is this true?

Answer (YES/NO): NO